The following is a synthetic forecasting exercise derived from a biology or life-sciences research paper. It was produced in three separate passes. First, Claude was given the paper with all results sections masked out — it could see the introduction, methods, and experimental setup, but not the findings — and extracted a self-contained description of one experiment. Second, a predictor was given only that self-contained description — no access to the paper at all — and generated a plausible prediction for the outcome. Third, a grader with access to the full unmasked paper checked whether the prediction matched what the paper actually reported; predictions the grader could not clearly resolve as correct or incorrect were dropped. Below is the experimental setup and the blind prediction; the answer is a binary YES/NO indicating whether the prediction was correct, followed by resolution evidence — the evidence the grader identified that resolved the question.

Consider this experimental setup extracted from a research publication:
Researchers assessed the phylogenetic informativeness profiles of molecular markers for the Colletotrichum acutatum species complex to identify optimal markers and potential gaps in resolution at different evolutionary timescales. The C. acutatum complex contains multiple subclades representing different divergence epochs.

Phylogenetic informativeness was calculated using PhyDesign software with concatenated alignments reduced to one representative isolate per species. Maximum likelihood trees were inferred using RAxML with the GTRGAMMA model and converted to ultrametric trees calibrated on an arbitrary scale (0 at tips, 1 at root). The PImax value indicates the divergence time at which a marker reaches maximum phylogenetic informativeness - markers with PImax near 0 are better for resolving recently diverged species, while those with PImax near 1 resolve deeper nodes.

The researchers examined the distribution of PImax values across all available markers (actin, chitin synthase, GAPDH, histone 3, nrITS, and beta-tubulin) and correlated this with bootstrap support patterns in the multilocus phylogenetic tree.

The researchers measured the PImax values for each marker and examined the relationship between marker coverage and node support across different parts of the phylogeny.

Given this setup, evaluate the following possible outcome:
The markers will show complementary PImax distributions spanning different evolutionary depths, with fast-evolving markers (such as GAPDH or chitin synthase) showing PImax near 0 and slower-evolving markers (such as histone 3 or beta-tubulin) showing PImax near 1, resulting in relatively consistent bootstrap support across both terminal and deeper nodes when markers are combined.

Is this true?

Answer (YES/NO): NO